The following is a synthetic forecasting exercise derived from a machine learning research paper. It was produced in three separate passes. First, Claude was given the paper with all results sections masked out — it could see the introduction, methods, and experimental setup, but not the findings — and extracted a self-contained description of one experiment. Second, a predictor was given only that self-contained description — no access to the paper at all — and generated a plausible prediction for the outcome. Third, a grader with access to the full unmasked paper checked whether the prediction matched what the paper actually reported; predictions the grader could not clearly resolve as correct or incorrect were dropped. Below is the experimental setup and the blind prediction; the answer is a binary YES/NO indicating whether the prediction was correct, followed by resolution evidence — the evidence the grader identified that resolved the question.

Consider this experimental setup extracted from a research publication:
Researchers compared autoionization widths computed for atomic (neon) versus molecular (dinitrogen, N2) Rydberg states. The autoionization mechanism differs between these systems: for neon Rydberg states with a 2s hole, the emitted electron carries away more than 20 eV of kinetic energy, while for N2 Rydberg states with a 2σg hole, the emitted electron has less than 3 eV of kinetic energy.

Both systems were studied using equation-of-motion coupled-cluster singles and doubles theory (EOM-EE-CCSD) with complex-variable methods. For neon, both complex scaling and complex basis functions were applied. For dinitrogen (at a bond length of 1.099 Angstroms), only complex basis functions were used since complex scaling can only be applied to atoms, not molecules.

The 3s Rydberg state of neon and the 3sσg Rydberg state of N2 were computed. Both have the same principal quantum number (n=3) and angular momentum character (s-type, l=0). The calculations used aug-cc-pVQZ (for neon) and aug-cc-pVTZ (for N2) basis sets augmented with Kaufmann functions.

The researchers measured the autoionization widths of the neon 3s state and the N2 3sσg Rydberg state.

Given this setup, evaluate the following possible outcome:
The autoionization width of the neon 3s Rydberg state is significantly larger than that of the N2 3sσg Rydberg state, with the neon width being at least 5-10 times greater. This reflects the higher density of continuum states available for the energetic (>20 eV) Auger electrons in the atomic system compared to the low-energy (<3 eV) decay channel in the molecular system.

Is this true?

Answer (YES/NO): NO